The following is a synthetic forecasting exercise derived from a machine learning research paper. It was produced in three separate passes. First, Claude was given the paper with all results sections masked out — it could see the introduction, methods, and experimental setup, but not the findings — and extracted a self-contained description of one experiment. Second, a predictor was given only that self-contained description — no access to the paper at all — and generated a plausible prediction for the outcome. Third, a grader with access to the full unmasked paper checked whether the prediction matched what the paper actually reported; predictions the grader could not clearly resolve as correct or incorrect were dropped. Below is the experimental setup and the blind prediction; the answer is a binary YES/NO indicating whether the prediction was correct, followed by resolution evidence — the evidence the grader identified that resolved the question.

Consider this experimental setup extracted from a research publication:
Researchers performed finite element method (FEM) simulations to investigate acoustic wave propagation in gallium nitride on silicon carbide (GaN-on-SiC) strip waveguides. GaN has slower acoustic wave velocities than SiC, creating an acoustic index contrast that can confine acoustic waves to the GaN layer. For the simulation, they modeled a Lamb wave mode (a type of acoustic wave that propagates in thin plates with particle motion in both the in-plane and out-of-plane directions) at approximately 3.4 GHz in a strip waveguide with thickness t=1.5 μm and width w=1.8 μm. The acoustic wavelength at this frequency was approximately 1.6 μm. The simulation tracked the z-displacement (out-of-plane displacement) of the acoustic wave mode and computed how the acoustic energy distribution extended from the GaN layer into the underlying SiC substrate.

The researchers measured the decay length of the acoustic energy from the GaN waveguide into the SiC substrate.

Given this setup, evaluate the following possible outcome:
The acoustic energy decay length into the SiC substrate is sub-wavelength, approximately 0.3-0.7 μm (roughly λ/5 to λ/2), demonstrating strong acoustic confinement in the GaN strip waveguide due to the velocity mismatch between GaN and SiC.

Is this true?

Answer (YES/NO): NO